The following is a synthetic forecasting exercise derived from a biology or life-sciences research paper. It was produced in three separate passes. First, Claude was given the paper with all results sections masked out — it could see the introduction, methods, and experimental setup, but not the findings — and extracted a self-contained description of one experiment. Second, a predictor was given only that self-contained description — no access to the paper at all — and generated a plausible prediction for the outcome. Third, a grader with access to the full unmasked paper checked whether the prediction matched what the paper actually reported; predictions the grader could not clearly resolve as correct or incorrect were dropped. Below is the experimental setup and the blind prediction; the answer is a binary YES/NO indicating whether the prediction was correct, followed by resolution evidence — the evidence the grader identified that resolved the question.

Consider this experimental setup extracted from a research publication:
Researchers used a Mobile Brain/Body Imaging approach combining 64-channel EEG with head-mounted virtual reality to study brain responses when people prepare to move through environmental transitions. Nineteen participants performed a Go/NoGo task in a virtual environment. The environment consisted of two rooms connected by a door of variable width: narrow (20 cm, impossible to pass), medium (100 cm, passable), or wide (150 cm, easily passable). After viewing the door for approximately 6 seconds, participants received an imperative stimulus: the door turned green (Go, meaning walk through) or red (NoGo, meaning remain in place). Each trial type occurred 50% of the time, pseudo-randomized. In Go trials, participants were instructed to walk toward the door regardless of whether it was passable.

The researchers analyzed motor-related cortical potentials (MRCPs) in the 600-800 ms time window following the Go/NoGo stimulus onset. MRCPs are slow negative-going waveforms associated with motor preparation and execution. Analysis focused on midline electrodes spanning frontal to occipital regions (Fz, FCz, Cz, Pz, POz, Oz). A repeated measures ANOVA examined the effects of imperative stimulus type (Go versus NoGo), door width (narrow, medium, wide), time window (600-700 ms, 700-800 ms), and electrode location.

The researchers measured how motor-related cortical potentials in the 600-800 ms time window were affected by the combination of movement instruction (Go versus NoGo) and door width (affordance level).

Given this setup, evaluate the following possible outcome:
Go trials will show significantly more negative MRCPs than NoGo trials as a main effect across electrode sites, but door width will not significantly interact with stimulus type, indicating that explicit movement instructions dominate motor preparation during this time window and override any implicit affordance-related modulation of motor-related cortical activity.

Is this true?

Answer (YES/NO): NO